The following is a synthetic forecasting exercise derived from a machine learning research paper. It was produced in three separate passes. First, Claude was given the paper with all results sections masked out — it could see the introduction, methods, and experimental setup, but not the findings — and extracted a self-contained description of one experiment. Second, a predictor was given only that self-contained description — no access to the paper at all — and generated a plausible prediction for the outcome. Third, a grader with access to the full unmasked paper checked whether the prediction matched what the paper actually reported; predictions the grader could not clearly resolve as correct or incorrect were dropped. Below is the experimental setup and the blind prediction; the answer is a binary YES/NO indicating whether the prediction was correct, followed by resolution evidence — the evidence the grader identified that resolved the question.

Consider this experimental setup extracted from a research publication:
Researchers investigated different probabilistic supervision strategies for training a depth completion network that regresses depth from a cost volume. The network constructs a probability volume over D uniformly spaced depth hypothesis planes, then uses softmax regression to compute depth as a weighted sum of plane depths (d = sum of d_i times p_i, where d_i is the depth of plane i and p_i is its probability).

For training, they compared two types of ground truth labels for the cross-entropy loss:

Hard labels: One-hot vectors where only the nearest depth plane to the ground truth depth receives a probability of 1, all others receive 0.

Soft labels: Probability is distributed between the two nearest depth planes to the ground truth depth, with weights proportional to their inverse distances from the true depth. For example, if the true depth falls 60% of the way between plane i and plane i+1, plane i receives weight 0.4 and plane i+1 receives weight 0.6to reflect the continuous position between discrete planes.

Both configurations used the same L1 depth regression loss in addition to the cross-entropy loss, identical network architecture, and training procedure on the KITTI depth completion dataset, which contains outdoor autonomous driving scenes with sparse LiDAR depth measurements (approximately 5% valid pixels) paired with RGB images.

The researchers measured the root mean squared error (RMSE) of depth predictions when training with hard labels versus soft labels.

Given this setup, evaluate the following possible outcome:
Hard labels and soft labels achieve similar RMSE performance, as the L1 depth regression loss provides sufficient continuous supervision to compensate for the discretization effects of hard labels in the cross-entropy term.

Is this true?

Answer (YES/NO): NO